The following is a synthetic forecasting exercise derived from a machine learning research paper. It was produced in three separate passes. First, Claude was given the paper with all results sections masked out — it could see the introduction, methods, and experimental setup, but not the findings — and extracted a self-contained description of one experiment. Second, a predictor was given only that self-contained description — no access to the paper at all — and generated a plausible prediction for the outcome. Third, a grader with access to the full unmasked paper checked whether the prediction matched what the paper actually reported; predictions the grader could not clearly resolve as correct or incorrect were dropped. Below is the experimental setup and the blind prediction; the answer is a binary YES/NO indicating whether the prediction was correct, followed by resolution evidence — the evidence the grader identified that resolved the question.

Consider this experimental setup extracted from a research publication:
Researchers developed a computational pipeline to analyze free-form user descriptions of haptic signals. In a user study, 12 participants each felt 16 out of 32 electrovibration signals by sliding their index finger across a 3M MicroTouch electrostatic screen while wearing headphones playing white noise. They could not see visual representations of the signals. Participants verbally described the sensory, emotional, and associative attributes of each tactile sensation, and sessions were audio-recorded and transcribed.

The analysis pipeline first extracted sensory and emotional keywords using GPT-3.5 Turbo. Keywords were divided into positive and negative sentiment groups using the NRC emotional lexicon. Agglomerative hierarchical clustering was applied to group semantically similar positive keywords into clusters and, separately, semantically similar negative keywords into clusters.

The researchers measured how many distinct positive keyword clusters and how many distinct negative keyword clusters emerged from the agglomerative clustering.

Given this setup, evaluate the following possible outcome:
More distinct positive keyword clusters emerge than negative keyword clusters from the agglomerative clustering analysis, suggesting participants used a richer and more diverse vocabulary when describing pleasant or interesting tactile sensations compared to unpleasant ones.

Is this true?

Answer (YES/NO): NO